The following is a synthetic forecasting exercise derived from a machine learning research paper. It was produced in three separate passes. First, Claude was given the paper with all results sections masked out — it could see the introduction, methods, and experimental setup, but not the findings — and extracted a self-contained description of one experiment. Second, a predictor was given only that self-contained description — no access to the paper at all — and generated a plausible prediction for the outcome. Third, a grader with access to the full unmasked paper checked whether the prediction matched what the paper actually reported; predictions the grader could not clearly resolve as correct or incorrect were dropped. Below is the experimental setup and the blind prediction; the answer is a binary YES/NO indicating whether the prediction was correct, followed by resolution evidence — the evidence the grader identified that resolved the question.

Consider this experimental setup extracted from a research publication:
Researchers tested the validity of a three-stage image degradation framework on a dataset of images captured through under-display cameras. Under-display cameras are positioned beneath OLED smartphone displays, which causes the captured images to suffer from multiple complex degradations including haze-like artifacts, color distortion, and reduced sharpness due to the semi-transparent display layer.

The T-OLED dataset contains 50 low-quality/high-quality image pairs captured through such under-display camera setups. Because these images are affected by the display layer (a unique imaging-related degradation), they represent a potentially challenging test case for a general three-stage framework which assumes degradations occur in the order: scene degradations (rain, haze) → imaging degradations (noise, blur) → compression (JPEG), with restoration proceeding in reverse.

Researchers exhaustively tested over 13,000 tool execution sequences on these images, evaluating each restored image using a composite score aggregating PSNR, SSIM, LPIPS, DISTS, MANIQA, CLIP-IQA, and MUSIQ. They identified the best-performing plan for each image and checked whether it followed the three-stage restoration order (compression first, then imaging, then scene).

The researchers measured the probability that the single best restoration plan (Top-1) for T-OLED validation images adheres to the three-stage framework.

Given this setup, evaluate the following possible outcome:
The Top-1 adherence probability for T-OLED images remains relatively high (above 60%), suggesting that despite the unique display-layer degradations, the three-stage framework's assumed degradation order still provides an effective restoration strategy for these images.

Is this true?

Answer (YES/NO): YES